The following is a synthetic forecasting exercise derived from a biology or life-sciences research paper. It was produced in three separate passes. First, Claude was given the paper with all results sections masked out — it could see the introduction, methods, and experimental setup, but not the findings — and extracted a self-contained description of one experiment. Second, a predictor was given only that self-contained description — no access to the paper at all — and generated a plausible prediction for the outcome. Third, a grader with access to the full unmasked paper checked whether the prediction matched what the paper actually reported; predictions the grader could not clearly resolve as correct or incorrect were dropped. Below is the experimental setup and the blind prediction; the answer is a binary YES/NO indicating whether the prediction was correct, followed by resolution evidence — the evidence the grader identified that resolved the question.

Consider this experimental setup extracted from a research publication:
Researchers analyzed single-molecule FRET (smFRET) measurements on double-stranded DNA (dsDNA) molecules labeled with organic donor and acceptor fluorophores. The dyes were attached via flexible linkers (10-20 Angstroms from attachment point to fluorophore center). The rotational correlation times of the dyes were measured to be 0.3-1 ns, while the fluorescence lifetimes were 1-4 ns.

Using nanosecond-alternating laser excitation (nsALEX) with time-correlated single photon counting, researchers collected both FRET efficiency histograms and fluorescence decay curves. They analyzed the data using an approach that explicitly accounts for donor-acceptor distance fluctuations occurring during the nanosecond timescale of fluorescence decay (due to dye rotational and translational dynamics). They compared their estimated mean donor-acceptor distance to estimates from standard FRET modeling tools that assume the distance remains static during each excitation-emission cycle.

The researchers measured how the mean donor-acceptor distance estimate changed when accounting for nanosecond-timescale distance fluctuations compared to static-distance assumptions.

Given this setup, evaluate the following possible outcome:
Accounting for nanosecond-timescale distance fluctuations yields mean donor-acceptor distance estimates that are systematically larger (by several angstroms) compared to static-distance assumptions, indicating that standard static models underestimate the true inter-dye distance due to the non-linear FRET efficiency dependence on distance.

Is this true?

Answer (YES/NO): YES